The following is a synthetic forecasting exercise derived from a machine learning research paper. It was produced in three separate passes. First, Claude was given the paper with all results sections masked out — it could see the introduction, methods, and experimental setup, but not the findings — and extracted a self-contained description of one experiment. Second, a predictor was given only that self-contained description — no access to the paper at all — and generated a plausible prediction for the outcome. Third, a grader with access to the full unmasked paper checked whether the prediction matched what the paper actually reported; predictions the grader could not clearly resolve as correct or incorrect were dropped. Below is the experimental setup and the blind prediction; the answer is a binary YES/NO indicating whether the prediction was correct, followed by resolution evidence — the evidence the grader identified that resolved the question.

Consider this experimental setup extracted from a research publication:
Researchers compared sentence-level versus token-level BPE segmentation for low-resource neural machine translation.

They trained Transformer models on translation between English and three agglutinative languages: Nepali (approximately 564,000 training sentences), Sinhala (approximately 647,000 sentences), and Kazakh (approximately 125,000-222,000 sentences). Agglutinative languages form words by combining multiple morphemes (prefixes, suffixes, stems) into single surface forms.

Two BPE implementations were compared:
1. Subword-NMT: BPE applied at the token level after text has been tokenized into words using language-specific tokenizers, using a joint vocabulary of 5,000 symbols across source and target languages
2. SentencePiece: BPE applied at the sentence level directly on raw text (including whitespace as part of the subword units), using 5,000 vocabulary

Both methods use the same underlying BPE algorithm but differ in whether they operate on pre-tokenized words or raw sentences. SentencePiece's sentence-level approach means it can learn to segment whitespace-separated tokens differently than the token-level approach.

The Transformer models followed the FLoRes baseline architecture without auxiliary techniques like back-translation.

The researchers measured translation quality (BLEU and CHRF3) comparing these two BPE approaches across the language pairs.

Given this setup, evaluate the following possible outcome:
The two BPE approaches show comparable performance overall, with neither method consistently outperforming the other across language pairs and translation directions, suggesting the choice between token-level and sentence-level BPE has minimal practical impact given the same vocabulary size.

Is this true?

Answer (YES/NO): YES